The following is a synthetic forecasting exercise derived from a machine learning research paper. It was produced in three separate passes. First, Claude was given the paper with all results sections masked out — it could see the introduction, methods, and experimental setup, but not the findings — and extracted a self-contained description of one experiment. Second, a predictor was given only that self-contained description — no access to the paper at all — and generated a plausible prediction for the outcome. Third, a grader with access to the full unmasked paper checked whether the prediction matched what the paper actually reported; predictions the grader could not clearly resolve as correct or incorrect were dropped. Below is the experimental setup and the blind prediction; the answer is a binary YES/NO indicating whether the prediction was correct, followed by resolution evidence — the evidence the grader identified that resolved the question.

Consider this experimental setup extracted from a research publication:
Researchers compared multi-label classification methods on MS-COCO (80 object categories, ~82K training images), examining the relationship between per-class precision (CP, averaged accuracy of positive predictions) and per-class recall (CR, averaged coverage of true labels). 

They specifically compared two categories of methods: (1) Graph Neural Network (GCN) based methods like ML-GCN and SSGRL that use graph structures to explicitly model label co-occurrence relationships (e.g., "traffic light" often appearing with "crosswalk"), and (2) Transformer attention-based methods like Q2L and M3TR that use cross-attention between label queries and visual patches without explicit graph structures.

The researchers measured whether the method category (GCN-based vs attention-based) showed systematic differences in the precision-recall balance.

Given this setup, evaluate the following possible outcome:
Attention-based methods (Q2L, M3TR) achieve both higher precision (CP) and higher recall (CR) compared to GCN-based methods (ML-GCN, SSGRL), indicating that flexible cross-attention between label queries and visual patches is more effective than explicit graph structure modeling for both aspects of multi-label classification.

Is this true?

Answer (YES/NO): NO